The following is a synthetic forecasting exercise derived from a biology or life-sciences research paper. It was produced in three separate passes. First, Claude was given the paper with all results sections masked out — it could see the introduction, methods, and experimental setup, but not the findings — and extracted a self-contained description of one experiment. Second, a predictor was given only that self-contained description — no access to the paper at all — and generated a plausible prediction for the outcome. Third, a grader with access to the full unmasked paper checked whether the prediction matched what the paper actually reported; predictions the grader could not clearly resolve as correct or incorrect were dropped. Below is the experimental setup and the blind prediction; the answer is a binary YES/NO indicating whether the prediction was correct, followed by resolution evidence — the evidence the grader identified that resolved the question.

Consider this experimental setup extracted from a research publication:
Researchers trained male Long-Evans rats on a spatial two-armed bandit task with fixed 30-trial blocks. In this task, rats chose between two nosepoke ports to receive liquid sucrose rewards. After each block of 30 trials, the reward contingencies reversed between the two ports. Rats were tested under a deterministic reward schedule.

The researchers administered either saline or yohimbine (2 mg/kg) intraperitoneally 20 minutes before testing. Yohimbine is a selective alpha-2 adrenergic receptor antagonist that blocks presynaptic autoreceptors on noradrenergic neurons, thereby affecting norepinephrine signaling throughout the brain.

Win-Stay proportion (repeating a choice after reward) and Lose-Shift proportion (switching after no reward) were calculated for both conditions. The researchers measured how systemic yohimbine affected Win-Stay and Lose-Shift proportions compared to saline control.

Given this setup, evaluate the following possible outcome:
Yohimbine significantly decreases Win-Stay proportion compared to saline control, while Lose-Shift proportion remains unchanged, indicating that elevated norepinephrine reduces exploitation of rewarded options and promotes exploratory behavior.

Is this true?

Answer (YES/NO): YES